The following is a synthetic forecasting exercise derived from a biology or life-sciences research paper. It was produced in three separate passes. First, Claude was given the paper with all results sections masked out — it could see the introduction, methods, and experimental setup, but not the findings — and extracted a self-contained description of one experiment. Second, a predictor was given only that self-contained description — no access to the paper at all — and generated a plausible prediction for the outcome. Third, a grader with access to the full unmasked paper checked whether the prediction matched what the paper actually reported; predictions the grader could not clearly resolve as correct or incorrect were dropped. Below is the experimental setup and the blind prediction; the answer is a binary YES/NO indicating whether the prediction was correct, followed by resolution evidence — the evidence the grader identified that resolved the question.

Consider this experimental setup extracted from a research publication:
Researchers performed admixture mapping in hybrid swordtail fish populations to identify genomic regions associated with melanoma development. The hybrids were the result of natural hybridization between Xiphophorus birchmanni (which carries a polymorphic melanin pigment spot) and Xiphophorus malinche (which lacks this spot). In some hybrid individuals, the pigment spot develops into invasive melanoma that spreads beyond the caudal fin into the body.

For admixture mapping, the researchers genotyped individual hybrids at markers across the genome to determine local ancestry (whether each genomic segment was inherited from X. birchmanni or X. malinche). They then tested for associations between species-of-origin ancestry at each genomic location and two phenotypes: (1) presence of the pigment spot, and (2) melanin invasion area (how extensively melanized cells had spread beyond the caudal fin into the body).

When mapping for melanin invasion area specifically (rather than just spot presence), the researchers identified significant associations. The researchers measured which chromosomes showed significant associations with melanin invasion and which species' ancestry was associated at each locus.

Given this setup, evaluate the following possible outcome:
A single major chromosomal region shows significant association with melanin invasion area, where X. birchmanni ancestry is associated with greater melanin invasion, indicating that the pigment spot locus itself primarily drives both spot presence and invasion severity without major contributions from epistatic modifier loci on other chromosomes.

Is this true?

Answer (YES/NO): NO